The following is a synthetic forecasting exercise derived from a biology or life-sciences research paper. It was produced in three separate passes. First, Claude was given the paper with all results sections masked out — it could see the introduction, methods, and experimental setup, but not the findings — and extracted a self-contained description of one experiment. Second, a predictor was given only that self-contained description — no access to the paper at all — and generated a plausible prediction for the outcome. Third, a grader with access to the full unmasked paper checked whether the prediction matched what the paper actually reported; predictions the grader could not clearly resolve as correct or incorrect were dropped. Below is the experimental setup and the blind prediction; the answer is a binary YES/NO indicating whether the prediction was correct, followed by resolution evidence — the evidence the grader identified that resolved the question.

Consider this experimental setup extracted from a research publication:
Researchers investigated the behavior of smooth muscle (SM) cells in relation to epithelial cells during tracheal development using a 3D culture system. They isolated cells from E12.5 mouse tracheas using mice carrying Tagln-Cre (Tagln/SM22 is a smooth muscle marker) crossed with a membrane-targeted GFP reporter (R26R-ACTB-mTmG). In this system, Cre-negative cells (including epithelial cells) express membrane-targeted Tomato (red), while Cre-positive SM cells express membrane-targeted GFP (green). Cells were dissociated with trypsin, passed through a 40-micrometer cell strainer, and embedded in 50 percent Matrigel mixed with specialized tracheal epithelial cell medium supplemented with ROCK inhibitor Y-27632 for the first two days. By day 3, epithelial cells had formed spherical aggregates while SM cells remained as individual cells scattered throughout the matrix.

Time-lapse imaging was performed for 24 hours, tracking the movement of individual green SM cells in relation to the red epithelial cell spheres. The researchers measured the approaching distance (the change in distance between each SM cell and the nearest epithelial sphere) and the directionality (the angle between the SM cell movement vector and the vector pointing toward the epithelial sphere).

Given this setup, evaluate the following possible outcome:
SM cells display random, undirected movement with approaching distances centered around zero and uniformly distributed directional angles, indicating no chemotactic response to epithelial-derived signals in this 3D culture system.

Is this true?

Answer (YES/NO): NO